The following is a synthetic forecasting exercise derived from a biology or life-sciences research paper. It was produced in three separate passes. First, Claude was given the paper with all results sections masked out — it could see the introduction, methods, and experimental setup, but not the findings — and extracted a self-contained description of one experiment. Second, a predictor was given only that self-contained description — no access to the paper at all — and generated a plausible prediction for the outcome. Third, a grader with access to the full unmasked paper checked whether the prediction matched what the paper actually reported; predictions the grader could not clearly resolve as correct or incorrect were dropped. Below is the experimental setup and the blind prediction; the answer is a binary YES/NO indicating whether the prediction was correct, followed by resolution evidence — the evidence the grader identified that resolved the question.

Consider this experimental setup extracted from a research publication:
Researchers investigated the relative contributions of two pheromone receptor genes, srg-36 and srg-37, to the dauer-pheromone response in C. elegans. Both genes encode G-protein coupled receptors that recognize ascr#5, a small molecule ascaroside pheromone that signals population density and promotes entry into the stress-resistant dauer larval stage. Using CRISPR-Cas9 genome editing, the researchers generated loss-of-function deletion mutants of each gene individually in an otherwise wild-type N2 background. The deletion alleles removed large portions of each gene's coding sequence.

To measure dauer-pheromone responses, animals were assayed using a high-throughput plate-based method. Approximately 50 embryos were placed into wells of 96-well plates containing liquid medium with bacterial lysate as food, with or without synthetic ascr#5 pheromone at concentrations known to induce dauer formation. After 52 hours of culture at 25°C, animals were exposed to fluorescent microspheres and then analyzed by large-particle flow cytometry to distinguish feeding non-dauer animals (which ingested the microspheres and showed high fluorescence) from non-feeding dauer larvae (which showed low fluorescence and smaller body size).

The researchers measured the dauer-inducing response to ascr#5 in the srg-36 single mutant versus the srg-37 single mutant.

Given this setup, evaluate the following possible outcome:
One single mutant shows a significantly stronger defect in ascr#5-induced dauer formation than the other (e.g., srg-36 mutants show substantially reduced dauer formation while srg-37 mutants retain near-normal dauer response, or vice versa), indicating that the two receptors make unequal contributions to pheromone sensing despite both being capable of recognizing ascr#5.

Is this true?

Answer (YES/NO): YES